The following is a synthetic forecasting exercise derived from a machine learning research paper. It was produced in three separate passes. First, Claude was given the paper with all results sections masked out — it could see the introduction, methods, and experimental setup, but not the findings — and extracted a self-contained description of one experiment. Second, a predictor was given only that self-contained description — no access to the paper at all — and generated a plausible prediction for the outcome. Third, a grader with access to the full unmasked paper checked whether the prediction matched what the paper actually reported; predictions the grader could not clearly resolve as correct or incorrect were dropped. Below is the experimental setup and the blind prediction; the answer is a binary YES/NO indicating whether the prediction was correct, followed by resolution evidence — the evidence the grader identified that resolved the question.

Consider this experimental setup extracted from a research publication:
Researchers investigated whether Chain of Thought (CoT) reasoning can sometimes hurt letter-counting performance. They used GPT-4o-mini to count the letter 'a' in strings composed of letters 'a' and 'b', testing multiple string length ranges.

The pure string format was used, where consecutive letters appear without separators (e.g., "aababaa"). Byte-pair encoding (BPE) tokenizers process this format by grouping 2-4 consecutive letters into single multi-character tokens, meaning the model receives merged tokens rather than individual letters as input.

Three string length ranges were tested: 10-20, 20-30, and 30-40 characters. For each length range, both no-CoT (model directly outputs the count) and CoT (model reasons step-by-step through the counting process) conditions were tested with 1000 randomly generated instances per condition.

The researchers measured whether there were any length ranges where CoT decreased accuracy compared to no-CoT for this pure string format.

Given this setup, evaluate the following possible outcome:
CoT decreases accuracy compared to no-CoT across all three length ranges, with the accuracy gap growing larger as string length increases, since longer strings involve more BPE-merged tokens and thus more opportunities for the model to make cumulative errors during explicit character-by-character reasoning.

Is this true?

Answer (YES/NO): NO